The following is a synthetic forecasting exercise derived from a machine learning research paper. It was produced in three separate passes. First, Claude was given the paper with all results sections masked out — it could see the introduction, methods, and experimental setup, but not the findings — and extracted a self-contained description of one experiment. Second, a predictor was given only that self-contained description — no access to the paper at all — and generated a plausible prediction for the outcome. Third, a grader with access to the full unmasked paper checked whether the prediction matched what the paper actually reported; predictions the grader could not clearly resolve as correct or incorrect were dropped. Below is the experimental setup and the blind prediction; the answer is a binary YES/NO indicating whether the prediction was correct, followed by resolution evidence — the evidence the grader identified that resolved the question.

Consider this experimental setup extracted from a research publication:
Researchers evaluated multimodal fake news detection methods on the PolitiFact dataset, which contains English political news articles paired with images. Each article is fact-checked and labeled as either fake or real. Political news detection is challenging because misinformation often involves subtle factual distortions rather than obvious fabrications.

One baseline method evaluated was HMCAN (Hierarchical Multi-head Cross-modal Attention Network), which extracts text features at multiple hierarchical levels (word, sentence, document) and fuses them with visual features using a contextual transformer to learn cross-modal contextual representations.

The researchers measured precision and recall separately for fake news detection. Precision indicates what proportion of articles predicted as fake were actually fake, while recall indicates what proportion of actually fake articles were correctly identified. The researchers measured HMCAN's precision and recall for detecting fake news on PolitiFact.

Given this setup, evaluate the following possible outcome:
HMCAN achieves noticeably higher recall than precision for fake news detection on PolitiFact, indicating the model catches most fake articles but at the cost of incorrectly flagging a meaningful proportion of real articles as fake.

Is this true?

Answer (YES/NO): YES